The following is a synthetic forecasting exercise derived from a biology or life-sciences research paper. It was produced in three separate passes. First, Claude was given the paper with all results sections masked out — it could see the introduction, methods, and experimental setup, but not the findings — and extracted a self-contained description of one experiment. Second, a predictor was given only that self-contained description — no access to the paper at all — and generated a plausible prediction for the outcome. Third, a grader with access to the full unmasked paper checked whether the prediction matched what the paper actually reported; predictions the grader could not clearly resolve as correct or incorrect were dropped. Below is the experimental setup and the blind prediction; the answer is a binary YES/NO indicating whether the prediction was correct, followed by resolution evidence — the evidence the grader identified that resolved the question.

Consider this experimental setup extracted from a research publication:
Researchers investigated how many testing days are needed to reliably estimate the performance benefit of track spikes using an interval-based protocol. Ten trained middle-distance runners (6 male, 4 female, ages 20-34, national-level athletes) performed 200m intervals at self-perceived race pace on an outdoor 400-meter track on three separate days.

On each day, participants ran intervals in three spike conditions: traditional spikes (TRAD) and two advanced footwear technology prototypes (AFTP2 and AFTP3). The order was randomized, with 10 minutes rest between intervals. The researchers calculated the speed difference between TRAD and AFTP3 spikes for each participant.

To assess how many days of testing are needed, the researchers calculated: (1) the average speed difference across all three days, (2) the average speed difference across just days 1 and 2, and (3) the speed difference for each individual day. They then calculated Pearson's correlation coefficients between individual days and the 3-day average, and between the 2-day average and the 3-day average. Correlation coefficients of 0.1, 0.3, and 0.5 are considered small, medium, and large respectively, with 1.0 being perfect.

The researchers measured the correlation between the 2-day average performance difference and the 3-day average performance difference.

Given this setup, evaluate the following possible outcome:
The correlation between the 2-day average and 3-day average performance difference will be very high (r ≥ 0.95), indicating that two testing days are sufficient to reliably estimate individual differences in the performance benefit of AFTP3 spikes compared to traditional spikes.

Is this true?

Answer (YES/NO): YES